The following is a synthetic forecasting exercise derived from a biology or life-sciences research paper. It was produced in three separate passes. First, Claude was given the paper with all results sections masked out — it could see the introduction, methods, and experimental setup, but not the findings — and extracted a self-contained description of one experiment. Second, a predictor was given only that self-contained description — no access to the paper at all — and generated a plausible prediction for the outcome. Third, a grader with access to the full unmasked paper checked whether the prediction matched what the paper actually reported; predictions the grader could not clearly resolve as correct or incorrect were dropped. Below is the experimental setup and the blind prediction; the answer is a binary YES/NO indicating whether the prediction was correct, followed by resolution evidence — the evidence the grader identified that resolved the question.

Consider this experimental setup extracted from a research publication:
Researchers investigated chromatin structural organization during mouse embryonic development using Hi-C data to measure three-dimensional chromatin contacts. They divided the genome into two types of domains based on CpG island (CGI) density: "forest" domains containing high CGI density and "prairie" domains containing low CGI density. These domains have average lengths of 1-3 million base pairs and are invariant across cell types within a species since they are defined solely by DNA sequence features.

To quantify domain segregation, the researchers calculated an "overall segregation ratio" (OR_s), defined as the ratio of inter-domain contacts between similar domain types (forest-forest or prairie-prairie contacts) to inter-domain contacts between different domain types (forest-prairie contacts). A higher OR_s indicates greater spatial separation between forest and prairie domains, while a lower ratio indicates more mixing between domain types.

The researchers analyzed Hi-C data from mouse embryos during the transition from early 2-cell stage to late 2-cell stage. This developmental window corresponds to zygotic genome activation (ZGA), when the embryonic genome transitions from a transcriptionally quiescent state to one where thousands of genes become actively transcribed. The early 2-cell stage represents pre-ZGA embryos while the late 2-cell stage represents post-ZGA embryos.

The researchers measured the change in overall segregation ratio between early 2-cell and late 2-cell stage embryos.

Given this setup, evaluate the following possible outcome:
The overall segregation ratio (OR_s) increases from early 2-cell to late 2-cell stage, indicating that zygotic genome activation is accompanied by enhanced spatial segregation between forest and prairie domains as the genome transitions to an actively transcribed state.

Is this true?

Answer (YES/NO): NO